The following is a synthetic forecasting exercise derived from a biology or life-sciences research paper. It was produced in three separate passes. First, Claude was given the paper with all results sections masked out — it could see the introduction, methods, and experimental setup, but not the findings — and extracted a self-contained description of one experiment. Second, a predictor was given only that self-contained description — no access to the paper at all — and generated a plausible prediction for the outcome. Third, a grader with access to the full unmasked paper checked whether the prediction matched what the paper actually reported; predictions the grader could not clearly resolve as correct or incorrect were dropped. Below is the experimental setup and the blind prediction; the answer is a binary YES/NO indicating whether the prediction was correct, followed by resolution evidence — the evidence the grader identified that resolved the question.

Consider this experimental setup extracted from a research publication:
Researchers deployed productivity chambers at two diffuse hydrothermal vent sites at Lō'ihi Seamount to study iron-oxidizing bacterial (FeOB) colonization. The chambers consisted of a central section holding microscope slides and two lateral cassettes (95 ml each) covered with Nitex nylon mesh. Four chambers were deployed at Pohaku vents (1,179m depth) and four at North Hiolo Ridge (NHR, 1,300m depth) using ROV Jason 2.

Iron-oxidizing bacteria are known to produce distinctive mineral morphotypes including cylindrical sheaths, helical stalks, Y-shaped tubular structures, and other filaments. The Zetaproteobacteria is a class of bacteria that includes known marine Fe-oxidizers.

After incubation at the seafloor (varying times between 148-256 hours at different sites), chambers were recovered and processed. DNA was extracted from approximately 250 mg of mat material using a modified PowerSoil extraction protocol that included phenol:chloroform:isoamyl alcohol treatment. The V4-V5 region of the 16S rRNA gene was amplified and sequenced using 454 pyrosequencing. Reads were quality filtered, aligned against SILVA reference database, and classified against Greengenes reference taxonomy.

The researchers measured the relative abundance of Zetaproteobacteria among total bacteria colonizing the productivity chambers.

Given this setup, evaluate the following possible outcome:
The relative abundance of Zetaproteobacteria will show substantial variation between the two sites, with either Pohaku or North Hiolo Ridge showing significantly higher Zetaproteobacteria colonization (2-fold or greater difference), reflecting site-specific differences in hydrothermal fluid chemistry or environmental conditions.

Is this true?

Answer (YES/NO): NO